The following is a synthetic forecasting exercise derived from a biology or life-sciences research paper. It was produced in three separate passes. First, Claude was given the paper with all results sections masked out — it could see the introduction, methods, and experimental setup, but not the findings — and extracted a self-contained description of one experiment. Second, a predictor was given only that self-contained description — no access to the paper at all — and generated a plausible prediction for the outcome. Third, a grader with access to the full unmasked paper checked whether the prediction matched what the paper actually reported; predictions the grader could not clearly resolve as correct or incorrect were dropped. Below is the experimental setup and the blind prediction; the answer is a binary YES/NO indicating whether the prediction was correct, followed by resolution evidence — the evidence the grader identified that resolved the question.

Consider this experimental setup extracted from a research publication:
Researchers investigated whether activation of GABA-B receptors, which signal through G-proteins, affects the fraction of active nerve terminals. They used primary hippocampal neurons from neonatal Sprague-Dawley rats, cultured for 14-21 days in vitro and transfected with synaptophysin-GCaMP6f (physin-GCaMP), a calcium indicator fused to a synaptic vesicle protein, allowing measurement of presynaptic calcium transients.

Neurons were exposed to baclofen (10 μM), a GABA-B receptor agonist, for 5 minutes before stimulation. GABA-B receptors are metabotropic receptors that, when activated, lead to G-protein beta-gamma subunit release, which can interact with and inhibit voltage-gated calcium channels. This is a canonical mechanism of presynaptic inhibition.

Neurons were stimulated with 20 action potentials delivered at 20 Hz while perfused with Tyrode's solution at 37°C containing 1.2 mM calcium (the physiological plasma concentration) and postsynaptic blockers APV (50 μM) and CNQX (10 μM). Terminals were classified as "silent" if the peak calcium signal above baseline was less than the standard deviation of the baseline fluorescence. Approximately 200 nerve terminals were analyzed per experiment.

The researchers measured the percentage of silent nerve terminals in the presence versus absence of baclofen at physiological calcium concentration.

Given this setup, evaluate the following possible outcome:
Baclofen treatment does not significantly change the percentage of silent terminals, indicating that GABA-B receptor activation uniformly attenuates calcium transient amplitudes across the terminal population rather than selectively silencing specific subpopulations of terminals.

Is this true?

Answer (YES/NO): NO